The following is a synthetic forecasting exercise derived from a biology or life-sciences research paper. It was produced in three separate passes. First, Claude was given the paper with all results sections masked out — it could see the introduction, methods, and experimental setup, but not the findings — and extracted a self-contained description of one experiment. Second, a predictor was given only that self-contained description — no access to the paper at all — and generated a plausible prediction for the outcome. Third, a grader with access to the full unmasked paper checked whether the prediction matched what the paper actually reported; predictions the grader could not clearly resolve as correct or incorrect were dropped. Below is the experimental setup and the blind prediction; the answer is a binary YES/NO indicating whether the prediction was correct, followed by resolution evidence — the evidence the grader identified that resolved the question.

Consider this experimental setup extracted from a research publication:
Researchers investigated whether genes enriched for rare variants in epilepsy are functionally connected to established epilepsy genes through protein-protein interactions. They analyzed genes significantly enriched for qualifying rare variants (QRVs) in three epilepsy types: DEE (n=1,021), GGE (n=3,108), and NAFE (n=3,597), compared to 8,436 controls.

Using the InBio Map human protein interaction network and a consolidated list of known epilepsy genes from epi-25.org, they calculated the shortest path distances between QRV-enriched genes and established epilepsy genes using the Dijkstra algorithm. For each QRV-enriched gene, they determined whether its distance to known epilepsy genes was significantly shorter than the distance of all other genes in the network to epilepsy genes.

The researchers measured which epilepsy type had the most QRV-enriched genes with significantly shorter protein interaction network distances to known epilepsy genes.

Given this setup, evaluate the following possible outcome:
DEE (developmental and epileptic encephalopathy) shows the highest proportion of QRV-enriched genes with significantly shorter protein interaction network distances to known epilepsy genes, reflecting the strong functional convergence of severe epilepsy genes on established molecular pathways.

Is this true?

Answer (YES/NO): NO